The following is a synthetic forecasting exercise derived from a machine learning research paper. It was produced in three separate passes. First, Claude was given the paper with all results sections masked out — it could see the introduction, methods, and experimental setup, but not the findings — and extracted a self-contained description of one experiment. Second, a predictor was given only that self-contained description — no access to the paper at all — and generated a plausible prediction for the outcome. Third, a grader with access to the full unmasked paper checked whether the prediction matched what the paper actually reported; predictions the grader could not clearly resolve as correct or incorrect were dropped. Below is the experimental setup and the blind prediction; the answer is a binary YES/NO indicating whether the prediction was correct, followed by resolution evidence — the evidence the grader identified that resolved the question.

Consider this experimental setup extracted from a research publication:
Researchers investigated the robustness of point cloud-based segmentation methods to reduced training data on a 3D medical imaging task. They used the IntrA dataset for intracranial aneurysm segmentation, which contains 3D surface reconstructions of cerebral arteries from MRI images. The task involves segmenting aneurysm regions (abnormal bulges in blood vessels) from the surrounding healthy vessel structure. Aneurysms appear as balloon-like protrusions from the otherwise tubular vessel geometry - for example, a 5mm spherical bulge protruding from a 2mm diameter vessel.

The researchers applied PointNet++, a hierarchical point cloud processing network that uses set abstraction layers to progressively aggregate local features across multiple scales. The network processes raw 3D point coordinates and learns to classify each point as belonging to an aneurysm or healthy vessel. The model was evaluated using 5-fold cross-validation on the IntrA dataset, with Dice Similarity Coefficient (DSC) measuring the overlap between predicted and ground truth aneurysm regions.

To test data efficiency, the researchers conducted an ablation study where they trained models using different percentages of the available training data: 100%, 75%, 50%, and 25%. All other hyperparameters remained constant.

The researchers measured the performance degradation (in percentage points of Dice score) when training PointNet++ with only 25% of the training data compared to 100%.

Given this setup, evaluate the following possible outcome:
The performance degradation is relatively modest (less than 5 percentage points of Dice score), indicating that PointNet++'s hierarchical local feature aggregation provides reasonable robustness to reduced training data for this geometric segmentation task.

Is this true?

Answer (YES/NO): NO